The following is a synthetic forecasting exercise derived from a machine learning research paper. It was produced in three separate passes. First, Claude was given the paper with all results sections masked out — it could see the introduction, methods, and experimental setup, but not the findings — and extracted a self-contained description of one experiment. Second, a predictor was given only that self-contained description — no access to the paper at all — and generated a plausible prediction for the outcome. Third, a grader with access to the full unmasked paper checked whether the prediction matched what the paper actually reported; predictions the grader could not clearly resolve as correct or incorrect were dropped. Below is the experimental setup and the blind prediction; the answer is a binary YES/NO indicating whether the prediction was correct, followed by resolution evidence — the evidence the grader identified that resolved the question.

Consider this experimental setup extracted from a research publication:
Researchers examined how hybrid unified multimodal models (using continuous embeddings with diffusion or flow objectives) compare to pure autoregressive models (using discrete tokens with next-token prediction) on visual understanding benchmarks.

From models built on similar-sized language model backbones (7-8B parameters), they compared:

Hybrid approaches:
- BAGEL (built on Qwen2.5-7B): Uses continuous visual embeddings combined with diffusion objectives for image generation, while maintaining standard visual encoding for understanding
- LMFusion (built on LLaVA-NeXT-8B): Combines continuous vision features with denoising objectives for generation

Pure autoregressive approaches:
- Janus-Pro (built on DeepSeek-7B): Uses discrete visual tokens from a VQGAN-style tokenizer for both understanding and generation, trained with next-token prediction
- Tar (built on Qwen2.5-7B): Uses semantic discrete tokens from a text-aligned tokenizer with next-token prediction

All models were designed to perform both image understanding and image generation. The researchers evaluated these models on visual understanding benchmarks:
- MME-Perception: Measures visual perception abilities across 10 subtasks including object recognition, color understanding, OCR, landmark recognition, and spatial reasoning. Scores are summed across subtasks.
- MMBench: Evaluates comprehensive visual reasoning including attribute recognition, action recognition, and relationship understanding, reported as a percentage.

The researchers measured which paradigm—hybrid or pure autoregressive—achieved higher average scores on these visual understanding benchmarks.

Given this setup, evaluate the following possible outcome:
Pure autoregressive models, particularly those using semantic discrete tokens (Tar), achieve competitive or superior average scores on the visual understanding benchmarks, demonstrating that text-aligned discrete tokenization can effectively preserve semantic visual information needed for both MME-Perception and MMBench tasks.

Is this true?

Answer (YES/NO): NO